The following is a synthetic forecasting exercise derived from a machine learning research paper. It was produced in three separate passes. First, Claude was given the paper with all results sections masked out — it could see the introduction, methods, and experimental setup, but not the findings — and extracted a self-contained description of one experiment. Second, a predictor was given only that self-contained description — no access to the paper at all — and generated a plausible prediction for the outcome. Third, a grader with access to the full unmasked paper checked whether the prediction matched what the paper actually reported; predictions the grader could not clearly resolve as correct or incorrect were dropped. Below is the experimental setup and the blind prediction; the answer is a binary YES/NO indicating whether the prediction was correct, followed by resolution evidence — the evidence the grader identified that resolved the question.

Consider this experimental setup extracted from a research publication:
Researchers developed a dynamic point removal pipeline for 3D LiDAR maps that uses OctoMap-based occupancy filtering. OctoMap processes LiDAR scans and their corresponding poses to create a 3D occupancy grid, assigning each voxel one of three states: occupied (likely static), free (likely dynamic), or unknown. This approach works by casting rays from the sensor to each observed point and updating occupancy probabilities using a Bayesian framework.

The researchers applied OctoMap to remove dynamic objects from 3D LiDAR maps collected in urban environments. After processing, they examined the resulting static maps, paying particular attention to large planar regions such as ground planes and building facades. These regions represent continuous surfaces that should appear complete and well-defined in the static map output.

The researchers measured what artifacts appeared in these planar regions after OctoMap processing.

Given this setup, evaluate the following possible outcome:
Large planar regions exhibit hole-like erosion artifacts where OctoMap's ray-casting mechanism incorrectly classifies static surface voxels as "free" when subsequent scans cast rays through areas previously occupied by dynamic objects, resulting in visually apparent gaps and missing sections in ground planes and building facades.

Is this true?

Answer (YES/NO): NO